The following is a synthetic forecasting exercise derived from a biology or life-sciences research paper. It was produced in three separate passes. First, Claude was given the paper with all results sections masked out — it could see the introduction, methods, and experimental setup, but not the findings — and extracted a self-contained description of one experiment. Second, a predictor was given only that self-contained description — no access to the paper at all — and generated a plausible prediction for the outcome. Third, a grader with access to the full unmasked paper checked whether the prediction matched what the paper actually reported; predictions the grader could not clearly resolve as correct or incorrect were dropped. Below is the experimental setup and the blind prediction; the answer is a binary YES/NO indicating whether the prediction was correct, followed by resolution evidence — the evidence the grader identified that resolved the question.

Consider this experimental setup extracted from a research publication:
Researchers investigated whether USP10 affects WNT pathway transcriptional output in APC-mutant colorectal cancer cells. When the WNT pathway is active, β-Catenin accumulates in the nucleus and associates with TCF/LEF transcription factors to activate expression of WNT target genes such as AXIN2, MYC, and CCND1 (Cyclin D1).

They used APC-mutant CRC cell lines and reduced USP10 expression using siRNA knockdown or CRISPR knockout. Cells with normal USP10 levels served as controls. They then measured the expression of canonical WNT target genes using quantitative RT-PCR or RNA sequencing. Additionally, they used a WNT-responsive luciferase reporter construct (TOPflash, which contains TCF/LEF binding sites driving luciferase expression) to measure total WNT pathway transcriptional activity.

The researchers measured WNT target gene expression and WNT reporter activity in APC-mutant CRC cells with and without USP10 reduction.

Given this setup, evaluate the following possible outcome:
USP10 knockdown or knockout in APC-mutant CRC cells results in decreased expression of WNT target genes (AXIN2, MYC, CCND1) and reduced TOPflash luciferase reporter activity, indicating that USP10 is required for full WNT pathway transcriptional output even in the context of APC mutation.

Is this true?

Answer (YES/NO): YES